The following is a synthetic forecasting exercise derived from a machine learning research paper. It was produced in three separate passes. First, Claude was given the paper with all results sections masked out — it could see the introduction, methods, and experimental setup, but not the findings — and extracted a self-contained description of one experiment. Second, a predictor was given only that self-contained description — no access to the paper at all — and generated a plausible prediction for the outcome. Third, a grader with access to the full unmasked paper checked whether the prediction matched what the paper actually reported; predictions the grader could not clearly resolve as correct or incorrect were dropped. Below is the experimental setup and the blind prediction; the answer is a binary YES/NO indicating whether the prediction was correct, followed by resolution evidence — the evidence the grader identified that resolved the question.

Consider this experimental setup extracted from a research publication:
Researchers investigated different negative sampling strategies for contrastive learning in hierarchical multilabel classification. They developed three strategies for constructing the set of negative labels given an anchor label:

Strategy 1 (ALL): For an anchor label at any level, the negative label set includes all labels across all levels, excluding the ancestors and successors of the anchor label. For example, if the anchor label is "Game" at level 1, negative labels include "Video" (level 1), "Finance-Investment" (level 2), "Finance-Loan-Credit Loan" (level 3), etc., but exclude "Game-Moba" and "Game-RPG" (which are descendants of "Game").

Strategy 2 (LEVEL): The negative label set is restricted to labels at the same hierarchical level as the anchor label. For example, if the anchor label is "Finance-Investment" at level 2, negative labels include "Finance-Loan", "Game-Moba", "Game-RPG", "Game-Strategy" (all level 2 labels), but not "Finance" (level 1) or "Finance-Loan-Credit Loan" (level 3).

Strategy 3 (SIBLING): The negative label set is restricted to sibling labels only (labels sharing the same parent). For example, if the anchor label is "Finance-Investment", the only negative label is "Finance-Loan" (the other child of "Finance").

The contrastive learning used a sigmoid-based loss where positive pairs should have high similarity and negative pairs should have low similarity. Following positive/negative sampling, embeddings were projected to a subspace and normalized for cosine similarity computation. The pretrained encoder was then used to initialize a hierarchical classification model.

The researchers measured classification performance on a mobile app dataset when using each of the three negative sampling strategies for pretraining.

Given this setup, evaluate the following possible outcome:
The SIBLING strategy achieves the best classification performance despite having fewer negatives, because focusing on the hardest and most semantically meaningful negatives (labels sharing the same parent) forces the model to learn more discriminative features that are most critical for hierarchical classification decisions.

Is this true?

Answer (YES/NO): NO